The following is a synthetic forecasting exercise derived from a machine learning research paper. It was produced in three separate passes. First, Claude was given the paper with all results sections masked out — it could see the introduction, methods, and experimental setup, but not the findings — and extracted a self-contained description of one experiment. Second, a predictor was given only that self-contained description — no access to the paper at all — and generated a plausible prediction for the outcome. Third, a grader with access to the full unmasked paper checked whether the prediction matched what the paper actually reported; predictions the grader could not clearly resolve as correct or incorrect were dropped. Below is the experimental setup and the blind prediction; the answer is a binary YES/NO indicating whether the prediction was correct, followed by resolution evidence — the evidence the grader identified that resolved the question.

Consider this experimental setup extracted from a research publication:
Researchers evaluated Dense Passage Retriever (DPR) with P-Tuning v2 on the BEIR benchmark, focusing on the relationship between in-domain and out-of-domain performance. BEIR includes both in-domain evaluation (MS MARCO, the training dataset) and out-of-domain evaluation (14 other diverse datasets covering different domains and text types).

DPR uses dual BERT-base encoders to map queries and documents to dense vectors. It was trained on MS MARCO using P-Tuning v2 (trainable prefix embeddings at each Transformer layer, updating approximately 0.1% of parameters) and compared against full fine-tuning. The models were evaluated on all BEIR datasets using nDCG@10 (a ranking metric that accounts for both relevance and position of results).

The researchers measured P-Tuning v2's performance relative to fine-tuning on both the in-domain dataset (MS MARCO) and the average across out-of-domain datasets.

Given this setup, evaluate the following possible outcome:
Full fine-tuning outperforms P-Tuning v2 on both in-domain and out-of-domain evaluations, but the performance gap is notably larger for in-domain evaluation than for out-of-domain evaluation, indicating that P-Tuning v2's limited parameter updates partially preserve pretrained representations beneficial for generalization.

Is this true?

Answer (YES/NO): NO